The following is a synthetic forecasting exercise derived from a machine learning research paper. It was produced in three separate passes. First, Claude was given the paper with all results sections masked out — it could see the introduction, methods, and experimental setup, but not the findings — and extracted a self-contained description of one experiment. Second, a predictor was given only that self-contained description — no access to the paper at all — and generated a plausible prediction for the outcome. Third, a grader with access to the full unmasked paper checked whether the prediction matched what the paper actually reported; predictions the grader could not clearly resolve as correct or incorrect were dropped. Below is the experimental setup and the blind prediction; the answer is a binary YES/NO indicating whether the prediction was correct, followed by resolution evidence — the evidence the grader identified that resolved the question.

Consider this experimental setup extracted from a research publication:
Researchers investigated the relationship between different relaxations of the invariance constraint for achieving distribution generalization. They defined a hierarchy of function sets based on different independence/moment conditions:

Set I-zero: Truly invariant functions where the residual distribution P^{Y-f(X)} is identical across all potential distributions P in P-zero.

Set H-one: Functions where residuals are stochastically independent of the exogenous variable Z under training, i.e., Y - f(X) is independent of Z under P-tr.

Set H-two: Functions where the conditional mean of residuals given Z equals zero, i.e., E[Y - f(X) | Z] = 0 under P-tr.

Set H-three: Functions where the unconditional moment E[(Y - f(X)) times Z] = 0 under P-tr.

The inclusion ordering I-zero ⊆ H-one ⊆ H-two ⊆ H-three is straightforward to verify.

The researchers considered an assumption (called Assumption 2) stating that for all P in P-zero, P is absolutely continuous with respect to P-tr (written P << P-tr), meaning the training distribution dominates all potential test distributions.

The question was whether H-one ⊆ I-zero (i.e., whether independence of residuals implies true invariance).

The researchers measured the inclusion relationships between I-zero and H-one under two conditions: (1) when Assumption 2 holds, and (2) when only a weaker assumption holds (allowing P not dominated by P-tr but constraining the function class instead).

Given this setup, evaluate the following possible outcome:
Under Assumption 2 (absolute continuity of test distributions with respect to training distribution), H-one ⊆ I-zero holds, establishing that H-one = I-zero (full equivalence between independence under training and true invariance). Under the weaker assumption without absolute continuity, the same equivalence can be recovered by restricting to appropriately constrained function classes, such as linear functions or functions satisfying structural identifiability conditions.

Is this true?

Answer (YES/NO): NO